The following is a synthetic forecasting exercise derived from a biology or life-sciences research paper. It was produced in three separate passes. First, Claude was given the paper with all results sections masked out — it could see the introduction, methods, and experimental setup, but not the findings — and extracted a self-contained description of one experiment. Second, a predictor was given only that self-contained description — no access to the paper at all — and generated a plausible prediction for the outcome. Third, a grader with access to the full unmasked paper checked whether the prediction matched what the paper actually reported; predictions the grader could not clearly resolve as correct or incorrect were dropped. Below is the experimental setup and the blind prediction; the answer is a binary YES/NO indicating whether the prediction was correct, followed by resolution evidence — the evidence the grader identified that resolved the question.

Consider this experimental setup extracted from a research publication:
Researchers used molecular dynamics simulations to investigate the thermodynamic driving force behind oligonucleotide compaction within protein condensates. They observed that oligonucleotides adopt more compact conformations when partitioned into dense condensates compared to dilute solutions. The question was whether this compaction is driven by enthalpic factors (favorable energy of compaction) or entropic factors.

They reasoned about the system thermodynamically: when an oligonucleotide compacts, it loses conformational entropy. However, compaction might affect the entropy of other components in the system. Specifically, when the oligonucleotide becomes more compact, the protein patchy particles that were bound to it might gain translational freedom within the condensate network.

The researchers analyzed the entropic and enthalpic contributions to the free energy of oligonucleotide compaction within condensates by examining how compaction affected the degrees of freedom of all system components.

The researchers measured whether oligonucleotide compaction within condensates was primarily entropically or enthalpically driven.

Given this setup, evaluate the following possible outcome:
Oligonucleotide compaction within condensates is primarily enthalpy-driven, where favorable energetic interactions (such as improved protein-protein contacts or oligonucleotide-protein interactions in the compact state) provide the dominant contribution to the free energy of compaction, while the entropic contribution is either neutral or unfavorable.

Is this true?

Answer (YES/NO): NO